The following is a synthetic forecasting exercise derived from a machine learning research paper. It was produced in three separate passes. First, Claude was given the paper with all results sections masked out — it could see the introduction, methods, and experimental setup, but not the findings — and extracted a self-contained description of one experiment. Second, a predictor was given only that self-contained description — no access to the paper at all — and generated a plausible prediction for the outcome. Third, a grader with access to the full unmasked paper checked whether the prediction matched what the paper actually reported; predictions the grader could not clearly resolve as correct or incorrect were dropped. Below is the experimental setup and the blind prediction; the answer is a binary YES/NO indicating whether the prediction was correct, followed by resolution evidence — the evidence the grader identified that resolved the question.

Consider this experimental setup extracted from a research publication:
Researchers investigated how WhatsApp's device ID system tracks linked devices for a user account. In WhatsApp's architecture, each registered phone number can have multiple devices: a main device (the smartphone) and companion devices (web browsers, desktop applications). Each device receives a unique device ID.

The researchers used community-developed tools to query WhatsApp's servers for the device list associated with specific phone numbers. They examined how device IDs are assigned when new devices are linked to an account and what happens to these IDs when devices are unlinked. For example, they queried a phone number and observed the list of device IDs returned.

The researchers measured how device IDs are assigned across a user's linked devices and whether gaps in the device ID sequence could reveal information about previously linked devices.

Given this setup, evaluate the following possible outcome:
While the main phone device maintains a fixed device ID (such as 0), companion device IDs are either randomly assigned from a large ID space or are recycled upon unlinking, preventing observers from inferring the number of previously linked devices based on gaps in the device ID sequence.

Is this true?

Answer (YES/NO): NO